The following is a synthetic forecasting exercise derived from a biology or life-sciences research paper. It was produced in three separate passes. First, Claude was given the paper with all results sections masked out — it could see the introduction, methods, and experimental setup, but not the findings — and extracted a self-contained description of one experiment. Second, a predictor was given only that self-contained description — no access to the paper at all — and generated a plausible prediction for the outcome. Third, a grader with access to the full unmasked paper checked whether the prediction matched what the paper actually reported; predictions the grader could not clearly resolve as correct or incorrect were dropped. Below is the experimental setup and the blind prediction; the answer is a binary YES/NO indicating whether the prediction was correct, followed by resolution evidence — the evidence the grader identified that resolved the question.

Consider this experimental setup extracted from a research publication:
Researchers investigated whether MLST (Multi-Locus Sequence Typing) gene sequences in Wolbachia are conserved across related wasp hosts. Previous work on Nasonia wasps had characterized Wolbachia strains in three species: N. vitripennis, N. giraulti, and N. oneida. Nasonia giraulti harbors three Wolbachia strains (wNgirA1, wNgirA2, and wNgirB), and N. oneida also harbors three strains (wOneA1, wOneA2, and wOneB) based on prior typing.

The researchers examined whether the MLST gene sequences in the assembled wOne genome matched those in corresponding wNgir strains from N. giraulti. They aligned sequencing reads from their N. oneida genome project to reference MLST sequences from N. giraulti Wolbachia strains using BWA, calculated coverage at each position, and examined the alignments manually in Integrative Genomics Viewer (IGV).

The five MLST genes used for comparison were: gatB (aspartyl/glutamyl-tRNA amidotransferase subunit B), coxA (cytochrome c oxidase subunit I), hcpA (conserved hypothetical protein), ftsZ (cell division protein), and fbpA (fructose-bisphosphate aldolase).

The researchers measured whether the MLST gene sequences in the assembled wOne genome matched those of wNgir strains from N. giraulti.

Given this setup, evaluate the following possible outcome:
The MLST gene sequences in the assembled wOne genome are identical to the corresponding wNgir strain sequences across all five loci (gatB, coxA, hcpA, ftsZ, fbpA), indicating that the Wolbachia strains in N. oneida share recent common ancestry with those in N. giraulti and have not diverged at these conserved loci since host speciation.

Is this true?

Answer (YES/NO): YES